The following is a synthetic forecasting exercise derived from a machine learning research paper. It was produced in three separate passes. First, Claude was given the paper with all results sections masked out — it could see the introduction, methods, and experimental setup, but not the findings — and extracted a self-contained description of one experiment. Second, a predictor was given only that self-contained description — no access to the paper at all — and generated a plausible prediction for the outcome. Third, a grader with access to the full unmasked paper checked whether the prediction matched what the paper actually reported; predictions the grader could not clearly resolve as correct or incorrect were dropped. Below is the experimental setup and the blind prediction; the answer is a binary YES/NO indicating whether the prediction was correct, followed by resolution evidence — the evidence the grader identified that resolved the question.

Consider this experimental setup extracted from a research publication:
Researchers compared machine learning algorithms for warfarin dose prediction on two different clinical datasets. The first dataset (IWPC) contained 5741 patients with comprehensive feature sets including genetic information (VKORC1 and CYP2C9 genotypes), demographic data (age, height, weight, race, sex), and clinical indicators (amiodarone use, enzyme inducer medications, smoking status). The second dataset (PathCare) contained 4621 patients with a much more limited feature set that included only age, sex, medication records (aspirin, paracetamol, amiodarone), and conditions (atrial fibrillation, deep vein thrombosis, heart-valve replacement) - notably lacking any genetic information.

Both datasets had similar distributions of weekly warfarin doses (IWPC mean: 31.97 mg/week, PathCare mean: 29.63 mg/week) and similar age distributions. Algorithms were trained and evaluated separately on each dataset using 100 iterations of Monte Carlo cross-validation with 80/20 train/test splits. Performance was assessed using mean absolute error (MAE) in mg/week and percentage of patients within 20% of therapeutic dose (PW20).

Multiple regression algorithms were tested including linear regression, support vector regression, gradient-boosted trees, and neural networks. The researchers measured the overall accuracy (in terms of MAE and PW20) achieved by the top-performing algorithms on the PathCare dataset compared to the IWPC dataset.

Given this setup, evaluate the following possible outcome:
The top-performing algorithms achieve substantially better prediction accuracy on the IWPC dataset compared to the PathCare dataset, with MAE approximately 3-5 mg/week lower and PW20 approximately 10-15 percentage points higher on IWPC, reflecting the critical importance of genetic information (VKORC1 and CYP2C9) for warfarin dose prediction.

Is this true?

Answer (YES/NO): NO